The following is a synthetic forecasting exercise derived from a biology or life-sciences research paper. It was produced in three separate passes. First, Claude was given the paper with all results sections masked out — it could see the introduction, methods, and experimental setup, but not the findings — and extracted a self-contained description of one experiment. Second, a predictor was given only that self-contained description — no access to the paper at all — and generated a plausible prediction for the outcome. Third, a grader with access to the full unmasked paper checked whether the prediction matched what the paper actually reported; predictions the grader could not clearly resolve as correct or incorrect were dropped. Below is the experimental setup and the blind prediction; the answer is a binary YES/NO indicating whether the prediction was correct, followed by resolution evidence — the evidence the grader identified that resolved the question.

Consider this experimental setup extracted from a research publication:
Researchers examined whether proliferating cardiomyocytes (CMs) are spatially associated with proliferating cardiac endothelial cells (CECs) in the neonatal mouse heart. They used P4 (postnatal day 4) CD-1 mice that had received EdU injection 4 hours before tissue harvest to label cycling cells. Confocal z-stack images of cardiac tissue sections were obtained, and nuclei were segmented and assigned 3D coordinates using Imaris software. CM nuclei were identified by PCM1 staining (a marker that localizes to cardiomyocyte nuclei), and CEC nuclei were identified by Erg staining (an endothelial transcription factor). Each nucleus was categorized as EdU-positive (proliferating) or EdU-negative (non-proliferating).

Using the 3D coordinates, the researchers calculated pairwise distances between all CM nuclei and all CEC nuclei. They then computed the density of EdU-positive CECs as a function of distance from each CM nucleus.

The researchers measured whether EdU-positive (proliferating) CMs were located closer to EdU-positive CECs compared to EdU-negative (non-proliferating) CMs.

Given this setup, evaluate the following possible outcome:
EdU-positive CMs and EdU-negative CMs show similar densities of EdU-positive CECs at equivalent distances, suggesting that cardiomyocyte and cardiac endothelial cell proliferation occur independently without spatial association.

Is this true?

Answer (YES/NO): NO